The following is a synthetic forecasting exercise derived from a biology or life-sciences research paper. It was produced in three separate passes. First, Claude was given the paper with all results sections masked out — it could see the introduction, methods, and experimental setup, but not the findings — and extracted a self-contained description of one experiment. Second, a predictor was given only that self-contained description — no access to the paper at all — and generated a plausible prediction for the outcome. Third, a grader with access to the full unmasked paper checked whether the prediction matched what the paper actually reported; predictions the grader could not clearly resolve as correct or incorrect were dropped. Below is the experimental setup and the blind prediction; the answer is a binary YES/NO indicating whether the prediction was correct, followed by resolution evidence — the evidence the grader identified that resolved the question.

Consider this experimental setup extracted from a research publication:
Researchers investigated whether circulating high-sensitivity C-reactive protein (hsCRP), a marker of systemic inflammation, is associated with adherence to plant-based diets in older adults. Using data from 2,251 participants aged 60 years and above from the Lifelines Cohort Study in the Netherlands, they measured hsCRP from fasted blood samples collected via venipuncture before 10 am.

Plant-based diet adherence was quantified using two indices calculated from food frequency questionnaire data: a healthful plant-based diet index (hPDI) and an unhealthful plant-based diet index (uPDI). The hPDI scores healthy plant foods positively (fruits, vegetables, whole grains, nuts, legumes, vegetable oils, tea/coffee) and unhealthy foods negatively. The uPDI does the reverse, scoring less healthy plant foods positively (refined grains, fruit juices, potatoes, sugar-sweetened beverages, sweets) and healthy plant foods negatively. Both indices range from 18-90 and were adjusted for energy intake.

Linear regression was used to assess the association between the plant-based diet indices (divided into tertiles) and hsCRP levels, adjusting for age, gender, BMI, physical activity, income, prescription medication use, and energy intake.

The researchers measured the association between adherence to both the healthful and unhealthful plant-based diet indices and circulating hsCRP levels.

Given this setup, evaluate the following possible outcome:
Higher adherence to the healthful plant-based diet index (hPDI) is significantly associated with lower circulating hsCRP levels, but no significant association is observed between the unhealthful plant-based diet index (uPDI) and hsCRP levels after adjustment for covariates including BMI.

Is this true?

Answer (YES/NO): YES